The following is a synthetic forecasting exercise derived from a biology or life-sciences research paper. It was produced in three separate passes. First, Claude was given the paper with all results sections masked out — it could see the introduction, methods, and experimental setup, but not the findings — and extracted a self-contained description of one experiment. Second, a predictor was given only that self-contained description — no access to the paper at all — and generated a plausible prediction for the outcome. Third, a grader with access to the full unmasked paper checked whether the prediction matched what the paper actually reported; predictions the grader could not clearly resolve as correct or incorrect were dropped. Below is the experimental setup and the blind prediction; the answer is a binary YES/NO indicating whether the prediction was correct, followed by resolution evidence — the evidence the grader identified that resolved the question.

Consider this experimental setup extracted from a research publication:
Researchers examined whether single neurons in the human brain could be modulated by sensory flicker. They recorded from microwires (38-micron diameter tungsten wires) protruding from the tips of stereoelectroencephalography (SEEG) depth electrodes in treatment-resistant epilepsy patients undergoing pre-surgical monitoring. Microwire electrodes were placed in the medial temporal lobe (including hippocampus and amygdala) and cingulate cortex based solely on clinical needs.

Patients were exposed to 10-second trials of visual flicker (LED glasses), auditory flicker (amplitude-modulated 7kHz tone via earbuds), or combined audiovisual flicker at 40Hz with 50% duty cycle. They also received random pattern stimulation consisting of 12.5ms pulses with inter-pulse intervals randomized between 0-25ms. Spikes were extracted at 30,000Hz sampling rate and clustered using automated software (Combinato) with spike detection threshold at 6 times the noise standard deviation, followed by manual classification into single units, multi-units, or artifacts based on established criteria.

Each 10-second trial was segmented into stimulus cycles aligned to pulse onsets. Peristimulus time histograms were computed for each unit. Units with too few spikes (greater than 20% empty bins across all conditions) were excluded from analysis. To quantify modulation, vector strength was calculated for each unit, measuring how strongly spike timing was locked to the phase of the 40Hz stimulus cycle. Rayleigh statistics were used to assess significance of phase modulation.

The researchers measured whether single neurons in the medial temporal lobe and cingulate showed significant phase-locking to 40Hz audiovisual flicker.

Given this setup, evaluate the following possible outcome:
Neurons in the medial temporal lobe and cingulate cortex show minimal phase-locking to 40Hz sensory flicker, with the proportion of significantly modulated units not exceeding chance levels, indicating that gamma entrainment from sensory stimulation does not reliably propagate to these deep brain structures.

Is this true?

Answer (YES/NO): NO